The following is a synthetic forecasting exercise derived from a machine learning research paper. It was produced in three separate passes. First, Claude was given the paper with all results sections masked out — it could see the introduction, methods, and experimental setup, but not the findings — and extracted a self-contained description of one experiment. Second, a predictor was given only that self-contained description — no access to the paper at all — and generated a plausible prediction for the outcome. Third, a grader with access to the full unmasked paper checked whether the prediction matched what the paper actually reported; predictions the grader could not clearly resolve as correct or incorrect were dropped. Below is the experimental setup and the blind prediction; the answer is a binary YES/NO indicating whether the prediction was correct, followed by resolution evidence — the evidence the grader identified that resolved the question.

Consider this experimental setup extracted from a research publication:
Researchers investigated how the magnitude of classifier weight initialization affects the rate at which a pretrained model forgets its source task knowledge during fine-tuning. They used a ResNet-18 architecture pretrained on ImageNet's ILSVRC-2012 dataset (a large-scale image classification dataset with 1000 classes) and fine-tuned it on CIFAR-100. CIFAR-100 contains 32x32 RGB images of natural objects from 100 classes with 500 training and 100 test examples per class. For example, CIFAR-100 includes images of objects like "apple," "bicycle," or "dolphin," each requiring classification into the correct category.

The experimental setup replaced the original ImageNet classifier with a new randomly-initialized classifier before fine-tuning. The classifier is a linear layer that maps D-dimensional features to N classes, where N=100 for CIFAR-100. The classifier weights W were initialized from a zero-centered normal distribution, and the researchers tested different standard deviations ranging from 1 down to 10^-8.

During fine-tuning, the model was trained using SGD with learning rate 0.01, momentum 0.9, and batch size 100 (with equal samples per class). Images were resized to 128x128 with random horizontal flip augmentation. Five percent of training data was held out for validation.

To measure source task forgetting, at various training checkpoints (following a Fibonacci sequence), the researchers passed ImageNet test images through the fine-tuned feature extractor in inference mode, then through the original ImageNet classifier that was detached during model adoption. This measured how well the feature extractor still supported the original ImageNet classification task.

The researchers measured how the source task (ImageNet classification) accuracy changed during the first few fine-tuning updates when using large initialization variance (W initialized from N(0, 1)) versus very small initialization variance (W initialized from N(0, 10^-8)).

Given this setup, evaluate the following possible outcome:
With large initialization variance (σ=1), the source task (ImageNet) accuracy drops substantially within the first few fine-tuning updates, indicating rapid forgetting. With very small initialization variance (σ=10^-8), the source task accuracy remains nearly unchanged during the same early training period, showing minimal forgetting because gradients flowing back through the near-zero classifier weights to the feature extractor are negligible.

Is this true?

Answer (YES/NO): YES